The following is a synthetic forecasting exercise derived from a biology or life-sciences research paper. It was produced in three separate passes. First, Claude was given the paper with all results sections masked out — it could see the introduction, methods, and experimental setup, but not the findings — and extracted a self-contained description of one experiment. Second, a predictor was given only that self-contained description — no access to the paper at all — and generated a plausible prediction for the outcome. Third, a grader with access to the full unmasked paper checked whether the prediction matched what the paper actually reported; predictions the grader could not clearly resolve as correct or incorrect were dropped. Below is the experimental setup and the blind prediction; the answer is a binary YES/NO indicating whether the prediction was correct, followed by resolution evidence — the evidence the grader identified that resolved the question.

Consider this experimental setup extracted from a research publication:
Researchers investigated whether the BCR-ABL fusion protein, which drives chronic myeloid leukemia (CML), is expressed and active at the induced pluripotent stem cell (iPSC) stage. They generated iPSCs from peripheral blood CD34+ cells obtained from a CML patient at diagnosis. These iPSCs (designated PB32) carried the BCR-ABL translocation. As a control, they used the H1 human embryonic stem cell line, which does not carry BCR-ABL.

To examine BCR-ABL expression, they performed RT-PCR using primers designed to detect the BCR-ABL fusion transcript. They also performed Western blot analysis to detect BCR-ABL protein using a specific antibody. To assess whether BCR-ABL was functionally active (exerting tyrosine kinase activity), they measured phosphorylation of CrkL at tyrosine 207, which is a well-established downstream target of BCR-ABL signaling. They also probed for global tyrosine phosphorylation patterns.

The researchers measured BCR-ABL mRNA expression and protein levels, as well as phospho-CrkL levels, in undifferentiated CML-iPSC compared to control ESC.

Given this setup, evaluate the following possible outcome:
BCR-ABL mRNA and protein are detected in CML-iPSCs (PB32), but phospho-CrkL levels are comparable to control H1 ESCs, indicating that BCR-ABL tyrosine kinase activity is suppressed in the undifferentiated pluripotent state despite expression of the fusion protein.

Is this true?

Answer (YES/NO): NO